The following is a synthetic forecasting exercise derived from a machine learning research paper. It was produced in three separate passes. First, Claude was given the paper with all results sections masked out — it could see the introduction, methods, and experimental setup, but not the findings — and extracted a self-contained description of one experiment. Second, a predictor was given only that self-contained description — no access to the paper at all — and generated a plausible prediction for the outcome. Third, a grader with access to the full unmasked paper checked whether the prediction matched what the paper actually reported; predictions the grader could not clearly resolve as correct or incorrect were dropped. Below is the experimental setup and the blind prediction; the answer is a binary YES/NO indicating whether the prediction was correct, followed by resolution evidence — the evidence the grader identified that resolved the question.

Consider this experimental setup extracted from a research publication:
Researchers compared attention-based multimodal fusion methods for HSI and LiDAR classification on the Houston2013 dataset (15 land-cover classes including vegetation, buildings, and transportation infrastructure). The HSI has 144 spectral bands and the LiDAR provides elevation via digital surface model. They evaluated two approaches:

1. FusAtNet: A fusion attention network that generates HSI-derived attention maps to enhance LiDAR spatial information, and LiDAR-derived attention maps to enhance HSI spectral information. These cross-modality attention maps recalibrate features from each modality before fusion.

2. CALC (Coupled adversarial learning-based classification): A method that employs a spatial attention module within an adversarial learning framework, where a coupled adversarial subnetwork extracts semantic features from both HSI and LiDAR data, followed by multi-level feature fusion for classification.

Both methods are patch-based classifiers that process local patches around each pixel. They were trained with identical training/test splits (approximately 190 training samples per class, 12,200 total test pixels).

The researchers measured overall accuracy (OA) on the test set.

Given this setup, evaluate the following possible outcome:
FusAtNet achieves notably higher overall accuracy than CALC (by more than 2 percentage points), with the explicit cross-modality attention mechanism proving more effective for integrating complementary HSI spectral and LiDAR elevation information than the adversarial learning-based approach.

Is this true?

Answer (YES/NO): YES